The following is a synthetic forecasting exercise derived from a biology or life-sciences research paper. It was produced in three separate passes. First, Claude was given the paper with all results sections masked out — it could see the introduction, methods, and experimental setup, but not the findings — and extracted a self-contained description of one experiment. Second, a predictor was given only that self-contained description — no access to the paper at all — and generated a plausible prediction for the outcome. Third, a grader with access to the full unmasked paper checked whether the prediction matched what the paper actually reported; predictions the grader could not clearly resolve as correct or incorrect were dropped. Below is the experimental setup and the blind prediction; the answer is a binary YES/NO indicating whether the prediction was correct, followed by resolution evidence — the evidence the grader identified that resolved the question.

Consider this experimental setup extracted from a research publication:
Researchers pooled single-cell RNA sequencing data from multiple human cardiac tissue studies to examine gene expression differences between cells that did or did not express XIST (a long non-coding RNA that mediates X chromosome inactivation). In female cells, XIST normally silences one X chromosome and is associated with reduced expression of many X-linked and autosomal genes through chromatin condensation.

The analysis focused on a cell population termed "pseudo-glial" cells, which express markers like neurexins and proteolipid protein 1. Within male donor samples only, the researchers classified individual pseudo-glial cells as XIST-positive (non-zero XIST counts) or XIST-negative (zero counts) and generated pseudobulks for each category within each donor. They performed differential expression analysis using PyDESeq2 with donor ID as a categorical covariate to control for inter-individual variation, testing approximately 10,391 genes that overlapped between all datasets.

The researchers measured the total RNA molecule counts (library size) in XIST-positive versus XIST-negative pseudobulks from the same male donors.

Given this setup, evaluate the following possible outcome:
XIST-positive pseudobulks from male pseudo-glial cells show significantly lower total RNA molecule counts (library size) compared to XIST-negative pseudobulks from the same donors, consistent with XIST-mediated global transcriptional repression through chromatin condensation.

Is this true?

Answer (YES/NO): NO